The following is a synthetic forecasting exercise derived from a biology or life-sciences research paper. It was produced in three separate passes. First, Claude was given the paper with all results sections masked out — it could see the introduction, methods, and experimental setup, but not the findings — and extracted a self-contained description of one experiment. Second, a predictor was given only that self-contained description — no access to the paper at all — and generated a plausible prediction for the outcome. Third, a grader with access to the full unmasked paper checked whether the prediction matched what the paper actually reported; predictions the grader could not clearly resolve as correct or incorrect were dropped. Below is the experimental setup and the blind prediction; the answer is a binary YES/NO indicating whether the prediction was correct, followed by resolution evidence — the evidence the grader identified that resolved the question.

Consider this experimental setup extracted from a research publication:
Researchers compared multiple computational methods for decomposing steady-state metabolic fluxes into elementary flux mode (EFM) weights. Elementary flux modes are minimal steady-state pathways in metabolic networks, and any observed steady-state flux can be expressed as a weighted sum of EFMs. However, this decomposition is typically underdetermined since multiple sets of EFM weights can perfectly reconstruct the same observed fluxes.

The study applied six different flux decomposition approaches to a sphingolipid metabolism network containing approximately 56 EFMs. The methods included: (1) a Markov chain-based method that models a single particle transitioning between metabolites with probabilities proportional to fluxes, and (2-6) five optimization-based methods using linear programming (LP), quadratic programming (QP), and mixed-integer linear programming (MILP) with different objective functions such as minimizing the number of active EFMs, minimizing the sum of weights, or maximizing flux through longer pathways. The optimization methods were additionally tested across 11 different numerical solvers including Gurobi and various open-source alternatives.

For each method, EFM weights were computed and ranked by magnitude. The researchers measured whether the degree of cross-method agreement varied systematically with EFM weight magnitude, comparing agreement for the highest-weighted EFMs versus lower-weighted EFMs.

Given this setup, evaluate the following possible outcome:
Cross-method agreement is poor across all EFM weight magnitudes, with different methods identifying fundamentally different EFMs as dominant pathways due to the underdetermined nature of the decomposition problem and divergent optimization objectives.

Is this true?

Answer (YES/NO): NO